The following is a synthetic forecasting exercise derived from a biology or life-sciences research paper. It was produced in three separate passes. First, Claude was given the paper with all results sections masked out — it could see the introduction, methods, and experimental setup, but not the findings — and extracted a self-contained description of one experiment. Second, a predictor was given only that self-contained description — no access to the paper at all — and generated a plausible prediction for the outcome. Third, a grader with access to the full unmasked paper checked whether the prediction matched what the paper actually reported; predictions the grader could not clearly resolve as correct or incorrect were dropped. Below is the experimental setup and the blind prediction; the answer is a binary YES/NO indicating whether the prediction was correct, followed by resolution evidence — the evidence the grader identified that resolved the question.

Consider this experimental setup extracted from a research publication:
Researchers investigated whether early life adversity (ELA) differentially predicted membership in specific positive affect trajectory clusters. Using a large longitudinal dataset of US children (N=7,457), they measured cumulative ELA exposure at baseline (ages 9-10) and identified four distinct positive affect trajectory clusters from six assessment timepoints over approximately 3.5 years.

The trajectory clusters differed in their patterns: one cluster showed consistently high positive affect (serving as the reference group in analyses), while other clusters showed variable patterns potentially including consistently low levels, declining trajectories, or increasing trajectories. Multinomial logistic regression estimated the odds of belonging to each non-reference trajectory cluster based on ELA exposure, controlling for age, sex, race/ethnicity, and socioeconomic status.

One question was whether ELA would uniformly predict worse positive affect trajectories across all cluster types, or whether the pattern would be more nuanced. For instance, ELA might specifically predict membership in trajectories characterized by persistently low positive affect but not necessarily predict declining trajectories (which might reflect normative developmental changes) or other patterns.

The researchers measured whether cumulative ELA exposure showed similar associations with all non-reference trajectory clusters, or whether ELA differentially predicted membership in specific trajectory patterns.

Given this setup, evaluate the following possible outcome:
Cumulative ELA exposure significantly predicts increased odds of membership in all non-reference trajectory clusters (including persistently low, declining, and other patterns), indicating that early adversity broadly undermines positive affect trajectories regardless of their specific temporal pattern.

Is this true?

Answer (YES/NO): YES